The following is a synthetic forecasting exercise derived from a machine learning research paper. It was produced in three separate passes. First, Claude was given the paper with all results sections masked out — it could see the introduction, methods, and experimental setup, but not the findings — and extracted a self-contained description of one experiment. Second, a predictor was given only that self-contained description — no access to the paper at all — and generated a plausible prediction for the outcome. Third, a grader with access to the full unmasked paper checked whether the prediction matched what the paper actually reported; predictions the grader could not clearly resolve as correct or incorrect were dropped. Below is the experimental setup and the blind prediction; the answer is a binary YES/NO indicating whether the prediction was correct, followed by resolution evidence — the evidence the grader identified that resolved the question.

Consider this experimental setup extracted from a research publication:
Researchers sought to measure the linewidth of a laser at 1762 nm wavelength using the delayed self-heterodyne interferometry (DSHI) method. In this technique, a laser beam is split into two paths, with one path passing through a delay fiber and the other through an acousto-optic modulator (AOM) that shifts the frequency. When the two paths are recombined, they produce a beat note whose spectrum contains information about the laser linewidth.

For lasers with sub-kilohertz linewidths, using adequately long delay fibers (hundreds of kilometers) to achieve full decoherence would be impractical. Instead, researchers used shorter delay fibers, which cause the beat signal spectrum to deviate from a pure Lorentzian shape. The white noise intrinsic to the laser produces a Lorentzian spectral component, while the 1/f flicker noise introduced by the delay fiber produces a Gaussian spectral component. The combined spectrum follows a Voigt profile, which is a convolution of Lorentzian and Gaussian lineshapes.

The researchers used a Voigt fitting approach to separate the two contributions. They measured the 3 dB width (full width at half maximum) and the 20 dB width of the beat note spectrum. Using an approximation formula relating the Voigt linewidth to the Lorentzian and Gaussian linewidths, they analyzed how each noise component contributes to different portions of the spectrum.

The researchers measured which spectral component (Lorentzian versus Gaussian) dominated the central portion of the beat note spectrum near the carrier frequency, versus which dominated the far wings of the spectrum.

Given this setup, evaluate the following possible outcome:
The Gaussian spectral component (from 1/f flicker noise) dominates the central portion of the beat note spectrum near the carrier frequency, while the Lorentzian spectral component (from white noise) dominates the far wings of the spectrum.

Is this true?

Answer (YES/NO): YES